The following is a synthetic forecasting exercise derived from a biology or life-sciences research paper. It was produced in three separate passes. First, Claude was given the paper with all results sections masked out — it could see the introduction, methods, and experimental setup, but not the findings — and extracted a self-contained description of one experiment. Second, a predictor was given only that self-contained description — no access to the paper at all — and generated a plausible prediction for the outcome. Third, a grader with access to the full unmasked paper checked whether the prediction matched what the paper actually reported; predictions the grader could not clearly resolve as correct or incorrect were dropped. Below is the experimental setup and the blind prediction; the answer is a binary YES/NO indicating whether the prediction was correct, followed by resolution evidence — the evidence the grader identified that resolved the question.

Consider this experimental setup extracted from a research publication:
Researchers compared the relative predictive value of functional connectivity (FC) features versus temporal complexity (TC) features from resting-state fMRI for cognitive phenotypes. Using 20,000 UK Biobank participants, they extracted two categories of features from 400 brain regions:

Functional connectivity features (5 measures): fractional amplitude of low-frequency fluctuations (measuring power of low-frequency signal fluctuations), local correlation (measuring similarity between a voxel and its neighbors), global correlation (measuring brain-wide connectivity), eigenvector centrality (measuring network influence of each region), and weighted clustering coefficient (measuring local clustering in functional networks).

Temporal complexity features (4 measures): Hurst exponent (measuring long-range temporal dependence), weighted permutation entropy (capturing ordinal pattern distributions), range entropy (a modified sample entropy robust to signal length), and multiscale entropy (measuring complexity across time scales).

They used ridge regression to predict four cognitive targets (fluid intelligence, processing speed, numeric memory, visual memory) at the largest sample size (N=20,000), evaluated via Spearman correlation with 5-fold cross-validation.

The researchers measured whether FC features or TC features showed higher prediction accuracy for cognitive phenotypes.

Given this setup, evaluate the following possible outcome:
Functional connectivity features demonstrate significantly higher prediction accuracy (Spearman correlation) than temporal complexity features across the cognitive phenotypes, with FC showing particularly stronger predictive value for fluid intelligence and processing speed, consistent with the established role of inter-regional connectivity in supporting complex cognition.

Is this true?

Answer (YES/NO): NO